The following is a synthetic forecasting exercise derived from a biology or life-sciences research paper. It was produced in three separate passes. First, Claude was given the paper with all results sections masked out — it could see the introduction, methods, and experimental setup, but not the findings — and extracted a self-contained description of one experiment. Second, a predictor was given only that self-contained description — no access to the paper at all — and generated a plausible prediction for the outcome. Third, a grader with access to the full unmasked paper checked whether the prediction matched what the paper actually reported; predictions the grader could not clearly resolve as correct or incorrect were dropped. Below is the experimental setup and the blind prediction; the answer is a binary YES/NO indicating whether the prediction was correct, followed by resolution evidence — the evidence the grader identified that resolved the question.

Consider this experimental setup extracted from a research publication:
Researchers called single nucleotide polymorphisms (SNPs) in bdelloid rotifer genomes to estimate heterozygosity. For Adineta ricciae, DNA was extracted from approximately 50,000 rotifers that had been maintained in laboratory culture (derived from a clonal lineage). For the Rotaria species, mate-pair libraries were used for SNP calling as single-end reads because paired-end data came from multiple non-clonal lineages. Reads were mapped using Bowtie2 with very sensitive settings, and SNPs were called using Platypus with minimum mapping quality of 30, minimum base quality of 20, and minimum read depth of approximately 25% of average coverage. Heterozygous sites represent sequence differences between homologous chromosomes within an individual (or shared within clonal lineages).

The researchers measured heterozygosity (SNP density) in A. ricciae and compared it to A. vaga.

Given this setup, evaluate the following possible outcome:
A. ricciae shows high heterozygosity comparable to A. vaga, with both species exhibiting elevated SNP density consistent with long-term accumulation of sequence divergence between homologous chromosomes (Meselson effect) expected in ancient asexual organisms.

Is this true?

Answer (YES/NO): NO